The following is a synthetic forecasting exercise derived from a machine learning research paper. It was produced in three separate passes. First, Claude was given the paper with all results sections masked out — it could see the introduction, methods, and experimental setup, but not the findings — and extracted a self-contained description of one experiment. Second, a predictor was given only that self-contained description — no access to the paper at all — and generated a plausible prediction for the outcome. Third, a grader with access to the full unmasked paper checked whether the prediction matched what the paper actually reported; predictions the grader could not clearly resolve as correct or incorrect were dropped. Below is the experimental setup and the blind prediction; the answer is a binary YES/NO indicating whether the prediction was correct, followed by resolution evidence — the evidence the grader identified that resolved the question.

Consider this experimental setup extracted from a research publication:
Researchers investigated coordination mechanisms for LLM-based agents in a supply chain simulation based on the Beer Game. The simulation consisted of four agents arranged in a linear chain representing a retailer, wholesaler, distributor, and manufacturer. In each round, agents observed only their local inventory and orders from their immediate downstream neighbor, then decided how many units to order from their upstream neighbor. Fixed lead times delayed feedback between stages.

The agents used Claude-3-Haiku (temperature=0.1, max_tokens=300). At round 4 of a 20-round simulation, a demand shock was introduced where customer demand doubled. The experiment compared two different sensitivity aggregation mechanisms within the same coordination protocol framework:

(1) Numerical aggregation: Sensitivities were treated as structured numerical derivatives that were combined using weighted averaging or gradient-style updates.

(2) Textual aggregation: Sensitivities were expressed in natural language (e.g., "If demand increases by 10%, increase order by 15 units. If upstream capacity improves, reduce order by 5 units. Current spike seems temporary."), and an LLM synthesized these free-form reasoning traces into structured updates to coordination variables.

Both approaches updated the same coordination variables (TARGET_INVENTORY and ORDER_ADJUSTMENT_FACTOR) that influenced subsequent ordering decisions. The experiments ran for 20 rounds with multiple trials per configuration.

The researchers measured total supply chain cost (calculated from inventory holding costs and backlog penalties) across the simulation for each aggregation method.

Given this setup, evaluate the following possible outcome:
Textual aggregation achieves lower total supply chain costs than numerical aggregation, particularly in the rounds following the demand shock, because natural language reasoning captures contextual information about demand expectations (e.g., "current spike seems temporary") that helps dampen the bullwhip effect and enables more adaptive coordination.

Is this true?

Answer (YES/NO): YES